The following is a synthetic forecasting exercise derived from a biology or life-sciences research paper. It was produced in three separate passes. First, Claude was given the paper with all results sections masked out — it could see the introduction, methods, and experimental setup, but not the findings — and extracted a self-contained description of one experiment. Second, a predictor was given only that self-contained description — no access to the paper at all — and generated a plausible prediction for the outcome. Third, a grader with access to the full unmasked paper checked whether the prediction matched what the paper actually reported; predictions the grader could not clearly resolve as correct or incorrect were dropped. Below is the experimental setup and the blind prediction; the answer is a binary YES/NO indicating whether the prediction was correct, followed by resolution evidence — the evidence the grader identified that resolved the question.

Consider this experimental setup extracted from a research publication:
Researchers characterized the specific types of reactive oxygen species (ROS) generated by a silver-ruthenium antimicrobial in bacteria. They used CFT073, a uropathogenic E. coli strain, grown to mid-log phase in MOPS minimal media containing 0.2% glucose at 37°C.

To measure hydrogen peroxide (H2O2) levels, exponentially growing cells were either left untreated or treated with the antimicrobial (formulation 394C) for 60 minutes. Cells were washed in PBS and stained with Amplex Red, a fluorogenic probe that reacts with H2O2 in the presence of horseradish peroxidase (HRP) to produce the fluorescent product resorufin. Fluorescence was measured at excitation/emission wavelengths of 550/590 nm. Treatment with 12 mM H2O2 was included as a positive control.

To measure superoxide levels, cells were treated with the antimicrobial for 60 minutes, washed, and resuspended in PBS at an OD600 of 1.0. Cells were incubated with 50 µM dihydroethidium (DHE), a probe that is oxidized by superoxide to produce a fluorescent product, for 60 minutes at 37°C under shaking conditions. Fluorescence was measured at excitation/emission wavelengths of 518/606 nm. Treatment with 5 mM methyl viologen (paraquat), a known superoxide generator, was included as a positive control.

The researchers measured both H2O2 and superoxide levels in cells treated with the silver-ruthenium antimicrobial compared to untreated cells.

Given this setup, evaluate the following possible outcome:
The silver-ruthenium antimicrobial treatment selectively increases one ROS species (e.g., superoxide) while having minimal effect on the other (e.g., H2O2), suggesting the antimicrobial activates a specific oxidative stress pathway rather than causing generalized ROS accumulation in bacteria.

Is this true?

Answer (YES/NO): NO